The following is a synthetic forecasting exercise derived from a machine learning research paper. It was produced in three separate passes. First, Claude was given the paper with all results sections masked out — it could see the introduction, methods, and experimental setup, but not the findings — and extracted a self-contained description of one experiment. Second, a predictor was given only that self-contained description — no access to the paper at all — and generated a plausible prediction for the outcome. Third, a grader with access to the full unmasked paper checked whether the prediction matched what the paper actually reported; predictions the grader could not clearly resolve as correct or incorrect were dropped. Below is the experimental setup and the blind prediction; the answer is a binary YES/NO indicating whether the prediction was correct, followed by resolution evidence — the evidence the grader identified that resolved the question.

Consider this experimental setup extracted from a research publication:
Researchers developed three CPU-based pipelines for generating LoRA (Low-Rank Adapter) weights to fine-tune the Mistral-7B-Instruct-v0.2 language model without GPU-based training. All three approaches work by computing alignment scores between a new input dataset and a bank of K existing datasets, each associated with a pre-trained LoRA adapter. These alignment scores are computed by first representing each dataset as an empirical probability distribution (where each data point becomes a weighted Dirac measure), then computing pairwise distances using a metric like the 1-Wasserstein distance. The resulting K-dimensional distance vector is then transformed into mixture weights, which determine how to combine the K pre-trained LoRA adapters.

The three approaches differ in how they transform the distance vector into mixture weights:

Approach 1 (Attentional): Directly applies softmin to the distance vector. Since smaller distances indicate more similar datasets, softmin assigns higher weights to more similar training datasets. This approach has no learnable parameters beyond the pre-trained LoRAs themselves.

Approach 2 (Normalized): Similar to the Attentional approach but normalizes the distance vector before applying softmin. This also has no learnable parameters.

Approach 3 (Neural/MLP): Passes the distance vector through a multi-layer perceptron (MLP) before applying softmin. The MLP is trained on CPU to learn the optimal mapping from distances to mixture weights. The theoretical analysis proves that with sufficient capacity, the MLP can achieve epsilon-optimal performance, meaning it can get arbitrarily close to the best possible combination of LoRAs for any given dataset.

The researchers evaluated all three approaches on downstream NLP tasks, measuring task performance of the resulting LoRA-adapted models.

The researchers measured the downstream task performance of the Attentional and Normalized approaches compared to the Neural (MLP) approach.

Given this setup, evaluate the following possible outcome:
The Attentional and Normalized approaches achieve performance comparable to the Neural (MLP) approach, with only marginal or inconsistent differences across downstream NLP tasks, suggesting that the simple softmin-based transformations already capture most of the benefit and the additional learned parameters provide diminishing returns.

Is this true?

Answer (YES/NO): YES